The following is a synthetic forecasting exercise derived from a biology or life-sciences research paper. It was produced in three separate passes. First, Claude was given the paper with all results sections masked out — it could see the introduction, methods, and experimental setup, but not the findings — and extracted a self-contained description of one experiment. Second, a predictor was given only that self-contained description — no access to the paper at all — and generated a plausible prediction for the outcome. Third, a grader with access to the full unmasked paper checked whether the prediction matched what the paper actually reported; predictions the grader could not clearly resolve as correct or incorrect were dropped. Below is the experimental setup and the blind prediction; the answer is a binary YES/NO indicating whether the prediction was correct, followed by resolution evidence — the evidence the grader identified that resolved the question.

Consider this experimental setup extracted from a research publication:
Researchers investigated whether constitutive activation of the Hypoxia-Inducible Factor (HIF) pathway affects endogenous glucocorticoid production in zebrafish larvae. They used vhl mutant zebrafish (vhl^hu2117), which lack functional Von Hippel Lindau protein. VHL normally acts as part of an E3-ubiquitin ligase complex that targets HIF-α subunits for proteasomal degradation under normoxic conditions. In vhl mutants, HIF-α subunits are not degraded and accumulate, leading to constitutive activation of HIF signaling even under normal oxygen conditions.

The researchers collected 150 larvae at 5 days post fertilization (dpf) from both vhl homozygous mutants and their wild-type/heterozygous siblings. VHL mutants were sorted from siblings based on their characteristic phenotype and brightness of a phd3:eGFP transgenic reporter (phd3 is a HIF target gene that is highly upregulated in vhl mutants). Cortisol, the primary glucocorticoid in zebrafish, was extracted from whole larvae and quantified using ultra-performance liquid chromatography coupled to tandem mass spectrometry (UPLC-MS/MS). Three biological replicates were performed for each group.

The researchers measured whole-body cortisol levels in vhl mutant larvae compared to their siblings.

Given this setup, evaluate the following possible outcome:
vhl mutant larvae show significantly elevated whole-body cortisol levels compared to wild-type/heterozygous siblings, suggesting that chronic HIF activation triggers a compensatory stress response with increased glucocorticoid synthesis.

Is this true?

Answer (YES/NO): NO